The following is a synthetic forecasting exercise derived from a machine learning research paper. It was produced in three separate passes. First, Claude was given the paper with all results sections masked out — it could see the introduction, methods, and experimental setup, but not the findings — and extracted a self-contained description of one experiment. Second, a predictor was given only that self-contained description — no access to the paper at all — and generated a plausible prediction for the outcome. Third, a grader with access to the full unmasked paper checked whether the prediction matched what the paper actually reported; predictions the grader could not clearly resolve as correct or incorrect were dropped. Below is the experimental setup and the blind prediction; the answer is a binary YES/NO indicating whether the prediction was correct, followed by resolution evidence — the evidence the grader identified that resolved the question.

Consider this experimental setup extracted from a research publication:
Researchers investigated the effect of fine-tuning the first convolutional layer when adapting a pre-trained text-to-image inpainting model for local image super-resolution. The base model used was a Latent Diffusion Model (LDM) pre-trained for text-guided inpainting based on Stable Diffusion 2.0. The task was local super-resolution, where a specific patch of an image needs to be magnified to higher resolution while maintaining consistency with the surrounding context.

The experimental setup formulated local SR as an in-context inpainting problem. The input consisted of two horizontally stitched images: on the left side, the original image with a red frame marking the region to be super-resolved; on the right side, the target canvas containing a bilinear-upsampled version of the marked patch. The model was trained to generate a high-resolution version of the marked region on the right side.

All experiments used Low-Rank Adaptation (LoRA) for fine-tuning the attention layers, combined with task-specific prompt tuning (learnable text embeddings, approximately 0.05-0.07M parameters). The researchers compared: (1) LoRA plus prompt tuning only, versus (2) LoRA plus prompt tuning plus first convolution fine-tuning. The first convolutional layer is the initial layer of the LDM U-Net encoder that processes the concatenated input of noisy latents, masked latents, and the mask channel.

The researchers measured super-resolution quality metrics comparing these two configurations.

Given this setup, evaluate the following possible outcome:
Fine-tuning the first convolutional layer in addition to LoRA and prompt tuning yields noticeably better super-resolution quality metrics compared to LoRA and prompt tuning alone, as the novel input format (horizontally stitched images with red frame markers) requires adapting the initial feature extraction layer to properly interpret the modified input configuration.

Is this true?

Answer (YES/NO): NO